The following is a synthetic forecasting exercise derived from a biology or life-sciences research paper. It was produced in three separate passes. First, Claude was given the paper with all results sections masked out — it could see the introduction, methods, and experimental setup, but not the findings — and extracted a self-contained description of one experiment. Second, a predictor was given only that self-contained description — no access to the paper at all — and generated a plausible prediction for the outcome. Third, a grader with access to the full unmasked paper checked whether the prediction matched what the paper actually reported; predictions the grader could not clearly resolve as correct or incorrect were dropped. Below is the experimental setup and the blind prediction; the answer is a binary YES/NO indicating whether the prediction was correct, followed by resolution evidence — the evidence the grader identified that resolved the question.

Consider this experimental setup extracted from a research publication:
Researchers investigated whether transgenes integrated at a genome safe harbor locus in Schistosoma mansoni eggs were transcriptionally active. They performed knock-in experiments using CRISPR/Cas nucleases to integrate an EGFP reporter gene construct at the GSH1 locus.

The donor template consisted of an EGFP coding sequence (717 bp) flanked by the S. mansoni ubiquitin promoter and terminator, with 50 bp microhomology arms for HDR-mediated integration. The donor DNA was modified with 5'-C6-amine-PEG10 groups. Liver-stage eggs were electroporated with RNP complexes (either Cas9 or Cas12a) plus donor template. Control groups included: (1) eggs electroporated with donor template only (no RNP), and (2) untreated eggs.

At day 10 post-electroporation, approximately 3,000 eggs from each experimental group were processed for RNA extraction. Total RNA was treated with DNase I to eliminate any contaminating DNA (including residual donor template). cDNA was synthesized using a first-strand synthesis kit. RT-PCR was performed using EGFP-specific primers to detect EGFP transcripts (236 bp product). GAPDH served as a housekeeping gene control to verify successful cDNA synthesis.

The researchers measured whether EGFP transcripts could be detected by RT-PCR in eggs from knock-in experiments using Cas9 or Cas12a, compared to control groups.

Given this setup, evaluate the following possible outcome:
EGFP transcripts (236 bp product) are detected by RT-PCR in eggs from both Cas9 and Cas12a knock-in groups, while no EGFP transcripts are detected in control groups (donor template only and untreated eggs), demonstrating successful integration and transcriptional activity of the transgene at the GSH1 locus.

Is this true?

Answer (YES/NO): YES